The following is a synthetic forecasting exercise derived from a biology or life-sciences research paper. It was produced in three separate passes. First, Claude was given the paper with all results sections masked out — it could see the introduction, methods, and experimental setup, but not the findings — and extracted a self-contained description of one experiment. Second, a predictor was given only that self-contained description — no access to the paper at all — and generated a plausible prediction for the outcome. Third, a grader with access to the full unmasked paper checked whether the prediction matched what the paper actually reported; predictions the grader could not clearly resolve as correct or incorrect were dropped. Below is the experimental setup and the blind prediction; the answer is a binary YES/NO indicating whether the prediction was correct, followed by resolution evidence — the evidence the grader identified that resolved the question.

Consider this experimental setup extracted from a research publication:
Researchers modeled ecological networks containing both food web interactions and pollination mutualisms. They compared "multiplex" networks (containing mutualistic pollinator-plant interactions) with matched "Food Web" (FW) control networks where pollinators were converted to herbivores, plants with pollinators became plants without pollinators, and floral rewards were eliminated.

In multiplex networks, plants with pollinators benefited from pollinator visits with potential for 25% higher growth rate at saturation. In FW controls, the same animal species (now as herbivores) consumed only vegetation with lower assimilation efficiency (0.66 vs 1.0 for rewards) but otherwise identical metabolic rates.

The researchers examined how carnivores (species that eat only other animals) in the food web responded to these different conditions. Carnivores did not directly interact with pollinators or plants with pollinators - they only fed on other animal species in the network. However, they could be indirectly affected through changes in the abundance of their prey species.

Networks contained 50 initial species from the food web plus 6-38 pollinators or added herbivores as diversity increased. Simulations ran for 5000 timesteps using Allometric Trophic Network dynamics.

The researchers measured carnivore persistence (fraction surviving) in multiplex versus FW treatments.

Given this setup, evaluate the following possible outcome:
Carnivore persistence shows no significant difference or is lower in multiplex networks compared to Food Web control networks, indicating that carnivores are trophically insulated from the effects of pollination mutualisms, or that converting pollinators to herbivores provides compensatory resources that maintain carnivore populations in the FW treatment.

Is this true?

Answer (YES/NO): NO